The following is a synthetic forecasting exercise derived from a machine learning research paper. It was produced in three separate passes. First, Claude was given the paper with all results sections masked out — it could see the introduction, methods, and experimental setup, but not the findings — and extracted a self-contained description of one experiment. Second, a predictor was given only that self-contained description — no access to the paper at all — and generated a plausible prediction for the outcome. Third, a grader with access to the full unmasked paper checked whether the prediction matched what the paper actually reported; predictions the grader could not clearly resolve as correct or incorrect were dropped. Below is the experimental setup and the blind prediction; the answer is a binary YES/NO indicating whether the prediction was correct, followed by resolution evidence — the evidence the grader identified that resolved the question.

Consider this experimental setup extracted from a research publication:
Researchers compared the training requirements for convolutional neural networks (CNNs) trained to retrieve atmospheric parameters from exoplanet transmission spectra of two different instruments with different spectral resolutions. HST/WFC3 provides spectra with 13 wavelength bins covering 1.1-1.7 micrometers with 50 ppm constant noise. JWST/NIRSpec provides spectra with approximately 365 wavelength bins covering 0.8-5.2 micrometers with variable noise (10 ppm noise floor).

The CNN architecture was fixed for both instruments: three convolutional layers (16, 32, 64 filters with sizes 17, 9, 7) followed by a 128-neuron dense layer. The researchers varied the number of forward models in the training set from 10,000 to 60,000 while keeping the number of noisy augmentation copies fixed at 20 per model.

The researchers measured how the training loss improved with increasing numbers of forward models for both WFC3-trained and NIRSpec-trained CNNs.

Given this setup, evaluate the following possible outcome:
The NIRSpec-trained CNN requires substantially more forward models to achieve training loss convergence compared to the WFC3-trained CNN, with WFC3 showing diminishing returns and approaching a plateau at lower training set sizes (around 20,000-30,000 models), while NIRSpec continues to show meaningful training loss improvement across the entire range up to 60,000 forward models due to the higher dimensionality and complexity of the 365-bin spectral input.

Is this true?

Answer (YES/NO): YES